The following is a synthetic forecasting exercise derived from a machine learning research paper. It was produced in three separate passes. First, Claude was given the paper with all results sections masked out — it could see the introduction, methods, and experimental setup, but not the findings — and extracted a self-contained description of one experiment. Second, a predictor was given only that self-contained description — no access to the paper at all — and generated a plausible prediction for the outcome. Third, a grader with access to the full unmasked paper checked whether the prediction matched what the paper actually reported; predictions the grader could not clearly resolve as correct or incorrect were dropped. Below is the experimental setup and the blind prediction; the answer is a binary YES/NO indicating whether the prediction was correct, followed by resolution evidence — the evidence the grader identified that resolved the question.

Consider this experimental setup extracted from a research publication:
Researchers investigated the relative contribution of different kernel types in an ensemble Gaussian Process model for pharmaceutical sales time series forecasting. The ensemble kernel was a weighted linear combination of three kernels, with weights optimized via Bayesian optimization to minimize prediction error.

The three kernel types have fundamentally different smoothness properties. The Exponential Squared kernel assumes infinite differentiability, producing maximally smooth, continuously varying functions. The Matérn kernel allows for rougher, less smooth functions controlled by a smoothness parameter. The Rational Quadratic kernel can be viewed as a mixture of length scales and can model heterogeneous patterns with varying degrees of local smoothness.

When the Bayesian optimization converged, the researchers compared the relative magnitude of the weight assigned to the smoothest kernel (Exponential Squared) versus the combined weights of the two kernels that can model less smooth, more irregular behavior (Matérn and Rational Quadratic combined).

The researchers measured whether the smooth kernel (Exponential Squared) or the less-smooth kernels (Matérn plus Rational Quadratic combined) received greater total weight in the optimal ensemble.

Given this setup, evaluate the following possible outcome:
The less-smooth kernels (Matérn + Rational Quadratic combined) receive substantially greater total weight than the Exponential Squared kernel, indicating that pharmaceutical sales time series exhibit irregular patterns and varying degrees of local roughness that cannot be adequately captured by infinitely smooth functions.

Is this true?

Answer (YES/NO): NO